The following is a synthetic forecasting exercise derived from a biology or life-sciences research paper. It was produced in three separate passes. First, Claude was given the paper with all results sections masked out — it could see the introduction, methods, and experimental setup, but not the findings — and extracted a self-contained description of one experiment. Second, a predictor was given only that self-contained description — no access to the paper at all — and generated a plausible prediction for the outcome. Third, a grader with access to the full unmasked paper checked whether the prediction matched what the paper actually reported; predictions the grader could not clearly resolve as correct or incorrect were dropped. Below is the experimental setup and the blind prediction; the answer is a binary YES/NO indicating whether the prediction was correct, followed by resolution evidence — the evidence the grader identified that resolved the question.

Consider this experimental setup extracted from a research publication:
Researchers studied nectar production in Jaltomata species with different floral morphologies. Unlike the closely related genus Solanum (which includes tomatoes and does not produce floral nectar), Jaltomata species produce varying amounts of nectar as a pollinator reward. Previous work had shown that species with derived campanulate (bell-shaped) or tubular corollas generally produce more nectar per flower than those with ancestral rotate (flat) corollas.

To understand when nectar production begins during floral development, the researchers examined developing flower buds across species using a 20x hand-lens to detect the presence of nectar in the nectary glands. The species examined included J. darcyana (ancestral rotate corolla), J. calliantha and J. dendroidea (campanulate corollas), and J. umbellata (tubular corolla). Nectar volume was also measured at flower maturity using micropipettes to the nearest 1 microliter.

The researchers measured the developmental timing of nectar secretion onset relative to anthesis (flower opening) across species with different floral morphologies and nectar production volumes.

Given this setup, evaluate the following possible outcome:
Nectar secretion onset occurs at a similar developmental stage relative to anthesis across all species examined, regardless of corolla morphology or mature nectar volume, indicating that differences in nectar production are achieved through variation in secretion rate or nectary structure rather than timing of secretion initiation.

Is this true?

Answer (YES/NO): NO